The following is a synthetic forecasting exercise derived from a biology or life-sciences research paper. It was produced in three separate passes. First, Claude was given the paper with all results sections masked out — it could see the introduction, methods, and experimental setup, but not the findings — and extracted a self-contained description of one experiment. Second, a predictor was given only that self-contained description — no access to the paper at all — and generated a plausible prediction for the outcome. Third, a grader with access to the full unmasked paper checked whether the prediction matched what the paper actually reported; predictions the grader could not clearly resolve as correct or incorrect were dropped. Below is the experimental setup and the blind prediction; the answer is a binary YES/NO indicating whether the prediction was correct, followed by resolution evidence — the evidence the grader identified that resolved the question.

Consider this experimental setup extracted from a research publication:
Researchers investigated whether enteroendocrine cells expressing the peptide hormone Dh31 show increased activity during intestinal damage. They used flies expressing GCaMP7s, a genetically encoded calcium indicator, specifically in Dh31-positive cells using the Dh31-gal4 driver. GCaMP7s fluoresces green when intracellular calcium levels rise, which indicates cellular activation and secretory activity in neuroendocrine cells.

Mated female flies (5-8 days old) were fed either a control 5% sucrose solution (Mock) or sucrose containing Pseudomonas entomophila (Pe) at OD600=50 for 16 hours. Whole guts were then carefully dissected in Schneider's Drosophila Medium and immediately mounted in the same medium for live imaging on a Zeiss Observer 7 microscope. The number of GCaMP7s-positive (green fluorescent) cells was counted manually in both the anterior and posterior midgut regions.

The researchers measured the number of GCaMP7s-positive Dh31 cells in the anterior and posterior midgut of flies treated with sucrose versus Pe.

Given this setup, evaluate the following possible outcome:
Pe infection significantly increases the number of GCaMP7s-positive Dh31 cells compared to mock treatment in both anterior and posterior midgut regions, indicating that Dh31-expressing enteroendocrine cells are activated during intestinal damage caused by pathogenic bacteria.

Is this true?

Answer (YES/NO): NO